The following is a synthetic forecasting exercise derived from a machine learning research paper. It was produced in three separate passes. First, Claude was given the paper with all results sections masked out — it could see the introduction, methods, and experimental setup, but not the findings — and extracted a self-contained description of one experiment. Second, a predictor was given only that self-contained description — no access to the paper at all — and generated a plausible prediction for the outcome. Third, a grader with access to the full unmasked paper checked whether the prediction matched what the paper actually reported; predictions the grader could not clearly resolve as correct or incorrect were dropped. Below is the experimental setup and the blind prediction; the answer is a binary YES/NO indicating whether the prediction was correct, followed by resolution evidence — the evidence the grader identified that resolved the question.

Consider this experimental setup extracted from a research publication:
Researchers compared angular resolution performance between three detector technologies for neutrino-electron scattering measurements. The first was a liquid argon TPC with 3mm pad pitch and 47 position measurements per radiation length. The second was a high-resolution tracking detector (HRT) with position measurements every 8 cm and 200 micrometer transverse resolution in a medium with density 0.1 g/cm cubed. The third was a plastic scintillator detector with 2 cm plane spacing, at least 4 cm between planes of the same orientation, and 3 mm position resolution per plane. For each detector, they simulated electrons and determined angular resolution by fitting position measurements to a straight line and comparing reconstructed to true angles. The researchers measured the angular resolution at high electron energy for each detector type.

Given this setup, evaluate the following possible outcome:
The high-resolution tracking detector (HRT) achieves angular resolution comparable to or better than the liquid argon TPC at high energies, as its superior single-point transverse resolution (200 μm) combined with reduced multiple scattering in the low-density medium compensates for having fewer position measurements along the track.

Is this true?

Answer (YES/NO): YES